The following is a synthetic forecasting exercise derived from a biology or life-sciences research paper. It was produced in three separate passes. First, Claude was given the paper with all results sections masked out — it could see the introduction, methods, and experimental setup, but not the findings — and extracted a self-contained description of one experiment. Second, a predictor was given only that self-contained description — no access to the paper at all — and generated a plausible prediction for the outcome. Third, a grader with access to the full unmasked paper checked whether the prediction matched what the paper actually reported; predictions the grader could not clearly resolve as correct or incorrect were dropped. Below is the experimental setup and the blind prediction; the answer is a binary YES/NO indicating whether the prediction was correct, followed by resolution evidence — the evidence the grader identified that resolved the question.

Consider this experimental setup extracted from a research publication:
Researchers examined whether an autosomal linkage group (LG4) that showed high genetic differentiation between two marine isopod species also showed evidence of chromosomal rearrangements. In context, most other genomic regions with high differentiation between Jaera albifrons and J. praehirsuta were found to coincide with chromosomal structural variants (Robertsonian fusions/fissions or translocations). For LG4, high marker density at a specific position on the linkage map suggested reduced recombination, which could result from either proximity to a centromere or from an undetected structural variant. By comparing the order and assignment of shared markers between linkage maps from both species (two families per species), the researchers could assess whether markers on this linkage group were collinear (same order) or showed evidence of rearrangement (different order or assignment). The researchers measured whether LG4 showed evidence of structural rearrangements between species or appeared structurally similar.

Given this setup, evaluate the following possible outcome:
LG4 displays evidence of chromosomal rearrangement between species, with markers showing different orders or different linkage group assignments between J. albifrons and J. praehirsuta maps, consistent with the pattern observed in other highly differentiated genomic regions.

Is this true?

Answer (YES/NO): NO